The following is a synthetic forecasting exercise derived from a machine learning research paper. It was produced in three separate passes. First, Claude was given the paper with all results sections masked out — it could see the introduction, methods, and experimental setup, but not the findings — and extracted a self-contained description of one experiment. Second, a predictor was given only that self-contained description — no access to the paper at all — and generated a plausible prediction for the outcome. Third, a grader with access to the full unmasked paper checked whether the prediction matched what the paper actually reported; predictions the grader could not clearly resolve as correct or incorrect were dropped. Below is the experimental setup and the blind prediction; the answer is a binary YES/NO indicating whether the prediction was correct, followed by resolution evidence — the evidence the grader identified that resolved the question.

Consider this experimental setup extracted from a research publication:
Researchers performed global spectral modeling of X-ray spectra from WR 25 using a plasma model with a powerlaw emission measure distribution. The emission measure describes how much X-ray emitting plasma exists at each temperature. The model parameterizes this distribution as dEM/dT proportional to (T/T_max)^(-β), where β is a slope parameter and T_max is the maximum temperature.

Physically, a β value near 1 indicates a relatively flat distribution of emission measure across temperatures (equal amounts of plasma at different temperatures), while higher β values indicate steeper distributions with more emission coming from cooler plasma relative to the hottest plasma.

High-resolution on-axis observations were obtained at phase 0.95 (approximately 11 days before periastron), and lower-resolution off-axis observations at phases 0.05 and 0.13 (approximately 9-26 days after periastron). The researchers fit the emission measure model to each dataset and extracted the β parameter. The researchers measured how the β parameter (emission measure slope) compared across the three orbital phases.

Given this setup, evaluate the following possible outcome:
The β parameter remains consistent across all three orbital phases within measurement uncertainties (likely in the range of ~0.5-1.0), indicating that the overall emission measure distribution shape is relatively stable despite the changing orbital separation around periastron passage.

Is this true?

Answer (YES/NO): NO